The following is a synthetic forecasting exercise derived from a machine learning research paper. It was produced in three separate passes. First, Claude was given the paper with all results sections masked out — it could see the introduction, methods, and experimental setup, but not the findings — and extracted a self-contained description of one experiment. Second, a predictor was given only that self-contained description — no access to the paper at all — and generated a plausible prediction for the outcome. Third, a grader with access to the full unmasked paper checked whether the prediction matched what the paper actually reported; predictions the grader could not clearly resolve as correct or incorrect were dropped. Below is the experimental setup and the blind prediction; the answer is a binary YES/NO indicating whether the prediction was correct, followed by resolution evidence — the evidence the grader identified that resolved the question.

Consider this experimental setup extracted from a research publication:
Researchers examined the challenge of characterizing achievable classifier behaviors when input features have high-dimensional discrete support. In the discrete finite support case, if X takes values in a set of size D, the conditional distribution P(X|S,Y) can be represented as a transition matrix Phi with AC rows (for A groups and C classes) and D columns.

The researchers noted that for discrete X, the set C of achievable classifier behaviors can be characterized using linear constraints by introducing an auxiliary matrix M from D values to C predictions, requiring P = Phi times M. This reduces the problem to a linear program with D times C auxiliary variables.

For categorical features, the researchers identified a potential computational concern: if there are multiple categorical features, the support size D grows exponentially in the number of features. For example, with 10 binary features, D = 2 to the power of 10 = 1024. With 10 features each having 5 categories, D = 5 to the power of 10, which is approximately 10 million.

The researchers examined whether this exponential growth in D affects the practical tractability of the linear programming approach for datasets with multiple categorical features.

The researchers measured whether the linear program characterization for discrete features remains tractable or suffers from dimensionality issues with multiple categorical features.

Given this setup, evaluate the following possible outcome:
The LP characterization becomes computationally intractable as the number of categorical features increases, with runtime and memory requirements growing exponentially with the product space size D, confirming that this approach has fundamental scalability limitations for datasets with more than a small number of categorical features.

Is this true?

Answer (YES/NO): YES